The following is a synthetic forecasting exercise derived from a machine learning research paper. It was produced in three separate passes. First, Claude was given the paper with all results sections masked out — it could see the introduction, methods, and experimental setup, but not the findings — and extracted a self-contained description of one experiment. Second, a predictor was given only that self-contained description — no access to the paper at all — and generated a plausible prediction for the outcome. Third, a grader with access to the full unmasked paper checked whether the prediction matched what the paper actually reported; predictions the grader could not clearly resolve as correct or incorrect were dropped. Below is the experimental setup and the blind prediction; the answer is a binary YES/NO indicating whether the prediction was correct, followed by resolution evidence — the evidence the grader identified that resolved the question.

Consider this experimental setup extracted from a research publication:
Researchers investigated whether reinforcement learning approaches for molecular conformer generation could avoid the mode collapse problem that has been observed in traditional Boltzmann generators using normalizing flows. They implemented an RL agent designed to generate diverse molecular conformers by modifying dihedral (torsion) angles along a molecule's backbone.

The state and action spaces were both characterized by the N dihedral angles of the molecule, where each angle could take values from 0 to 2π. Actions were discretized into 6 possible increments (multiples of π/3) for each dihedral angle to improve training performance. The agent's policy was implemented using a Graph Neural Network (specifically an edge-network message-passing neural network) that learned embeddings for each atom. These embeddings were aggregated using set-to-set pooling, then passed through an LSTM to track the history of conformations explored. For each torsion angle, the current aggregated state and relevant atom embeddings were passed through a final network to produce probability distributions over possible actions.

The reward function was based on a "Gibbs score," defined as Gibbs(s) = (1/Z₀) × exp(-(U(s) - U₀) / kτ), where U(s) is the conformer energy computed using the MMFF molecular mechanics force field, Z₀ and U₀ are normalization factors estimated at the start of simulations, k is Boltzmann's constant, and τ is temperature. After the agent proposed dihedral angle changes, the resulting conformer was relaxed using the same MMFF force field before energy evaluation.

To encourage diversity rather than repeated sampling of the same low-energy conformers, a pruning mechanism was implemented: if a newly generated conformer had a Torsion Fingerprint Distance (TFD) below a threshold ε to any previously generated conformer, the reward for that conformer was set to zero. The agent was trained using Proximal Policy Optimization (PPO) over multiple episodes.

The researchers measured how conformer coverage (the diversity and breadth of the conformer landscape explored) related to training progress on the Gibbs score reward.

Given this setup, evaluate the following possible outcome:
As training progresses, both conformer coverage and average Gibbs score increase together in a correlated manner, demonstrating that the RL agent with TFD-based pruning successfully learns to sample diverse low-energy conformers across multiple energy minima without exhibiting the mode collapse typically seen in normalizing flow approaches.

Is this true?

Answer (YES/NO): NO